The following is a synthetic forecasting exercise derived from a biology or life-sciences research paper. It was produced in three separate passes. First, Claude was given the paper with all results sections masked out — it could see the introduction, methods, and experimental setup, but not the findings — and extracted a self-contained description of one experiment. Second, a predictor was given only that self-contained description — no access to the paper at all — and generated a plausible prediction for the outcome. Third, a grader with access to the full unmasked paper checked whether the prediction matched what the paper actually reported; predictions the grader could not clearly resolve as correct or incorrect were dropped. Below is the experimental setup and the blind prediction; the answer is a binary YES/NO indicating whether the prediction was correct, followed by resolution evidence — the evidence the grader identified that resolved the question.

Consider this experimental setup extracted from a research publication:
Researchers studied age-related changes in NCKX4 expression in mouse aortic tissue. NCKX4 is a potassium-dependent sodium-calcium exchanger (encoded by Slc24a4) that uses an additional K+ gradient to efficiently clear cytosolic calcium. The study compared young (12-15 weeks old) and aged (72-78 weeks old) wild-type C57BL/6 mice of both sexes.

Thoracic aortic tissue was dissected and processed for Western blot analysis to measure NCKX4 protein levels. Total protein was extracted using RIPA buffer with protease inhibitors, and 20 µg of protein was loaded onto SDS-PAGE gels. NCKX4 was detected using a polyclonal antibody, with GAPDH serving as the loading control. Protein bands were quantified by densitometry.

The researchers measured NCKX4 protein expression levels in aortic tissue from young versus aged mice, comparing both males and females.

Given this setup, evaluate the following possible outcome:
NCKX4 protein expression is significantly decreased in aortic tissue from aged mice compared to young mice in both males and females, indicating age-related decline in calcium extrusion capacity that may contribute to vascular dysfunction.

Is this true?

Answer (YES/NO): YES